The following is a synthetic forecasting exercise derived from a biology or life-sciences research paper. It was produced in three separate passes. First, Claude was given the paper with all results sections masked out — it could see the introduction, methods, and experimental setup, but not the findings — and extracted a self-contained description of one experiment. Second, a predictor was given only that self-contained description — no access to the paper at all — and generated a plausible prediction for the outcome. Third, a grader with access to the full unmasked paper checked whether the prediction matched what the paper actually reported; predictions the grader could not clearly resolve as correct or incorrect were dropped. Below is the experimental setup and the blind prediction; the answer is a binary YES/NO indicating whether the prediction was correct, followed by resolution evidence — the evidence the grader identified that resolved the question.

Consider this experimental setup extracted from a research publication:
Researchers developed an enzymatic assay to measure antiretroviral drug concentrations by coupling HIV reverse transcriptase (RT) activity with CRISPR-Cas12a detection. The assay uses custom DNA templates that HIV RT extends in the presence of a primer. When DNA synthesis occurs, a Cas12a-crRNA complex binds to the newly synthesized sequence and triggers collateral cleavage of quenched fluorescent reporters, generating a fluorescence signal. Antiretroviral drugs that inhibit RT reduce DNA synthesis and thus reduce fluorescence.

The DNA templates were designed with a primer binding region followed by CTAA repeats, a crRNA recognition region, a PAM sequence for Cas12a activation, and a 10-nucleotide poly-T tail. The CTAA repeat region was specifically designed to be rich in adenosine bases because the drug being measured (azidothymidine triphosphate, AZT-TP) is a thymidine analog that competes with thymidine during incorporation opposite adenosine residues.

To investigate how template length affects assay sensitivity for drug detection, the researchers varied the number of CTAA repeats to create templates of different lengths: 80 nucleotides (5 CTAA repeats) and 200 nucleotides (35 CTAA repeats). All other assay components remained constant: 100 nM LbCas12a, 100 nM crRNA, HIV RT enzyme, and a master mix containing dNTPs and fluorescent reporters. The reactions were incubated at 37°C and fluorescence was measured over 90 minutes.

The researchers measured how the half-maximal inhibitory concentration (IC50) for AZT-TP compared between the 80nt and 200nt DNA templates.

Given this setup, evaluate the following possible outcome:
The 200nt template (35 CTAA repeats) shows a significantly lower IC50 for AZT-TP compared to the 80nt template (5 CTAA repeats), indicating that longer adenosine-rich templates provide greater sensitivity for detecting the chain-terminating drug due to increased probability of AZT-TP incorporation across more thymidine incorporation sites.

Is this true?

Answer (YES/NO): YES